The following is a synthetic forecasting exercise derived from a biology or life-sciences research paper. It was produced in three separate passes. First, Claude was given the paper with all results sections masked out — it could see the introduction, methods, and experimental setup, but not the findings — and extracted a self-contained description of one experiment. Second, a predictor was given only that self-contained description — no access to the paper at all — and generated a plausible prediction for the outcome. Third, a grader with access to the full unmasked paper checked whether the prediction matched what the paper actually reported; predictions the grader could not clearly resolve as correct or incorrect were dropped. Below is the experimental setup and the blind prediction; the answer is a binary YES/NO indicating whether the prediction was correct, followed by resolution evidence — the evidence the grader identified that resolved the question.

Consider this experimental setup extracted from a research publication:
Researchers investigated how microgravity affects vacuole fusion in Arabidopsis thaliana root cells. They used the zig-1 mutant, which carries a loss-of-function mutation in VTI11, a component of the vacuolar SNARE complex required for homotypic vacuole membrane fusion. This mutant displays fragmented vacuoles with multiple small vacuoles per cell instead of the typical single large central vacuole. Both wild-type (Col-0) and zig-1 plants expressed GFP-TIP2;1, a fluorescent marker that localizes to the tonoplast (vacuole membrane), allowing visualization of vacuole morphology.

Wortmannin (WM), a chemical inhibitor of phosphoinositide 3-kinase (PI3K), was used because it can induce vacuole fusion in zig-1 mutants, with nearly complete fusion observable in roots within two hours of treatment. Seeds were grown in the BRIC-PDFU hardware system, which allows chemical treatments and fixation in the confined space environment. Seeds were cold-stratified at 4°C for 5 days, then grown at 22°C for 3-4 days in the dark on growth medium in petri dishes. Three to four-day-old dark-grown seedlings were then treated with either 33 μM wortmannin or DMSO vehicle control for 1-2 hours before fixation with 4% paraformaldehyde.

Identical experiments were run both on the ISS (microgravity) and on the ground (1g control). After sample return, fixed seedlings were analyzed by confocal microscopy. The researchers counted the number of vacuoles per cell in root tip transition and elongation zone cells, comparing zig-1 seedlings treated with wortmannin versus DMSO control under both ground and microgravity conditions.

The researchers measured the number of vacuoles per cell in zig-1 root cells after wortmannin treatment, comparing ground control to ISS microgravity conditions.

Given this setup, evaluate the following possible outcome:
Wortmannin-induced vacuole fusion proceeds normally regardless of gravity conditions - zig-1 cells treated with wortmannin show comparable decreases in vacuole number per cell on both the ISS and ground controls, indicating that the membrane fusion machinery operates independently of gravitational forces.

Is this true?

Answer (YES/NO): NO